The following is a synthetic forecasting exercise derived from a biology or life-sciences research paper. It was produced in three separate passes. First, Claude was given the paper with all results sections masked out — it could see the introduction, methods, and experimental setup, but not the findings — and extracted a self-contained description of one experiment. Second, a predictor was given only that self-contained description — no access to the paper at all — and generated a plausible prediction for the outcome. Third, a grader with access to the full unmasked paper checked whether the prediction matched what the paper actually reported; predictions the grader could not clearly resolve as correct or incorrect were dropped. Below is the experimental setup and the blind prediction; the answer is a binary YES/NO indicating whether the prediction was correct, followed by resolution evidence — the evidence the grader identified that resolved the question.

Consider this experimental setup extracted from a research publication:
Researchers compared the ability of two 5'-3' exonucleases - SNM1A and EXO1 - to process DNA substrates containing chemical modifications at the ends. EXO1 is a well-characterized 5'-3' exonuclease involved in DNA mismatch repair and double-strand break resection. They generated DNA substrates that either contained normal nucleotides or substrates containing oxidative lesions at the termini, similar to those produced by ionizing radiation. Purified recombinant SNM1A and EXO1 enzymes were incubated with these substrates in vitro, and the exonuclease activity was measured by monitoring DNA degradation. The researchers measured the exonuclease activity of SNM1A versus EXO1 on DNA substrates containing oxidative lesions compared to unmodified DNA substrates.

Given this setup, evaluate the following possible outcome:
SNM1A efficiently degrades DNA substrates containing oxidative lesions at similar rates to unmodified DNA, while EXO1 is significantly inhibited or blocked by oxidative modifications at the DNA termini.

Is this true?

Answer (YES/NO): YES